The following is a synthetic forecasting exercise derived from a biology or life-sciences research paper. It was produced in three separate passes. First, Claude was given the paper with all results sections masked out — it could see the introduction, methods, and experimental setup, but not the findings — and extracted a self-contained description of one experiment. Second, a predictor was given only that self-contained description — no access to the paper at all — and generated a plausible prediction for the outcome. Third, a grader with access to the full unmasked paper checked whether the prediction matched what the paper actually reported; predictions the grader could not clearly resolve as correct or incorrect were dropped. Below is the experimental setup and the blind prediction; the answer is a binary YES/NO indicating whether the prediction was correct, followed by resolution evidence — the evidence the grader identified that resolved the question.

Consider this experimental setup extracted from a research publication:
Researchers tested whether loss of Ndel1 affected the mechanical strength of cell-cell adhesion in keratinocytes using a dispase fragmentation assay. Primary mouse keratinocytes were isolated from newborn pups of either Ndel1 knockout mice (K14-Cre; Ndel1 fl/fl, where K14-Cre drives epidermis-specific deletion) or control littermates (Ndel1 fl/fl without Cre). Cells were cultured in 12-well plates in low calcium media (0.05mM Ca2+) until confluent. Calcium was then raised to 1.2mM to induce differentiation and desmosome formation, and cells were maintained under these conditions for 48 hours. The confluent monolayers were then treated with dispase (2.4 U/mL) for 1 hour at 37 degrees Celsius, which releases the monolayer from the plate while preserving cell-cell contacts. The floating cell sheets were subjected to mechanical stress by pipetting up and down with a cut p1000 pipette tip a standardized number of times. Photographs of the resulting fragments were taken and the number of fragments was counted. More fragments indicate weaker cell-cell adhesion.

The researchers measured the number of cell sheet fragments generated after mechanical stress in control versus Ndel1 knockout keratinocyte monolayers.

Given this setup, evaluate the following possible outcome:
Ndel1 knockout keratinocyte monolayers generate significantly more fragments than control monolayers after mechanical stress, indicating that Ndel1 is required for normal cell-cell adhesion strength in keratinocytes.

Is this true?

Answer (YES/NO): YES